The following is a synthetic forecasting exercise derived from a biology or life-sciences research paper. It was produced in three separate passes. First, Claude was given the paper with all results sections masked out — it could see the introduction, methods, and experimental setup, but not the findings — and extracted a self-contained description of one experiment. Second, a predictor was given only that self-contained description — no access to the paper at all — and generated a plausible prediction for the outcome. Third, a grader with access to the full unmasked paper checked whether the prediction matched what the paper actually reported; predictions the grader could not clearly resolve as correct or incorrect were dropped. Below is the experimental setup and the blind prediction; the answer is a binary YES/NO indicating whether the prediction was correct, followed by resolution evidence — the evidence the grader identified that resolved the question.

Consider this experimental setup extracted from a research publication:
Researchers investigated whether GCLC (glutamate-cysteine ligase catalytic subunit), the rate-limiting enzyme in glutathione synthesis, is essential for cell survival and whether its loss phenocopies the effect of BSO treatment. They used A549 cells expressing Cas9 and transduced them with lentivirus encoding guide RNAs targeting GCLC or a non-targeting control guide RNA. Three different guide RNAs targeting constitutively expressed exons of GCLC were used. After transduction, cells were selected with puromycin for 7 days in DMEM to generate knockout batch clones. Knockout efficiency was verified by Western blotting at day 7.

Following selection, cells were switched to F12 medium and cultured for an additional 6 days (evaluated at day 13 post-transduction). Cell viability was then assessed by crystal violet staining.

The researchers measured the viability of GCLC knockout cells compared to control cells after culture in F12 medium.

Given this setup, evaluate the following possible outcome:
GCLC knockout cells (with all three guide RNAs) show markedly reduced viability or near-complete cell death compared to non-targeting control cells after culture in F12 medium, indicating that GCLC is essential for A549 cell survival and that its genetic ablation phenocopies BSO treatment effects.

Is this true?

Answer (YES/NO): YES